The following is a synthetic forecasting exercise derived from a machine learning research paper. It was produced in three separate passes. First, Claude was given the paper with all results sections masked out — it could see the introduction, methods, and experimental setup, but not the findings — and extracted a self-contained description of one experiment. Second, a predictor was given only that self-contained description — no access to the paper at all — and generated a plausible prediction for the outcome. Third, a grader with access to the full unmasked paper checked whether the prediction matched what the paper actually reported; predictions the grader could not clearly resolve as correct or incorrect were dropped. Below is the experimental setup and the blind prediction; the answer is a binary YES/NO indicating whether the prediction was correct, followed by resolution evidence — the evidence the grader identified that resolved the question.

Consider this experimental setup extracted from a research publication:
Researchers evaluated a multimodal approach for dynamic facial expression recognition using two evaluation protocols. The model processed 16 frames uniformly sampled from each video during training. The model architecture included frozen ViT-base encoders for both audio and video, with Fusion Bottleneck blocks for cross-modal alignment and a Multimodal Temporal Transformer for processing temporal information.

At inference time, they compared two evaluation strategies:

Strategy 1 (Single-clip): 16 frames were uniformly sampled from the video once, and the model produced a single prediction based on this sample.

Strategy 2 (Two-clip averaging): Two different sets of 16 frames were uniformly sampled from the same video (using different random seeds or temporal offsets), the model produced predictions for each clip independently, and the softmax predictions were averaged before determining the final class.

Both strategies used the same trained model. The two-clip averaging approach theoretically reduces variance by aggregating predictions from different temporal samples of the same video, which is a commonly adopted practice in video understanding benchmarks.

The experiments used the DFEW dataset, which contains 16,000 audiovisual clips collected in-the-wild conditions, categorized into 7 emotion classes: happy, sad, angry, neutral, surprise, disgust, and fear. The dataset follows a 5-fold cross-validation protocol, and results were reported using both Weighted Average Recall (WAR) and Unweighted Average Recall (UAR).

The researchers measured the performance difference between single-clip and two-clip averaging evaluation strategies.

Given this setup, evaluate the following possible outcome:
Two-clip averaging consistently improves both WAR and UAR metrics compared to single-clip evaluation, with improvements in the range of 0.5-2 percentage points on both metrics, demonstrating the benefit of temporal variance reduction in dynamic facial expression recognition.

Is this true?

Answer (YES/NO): NO